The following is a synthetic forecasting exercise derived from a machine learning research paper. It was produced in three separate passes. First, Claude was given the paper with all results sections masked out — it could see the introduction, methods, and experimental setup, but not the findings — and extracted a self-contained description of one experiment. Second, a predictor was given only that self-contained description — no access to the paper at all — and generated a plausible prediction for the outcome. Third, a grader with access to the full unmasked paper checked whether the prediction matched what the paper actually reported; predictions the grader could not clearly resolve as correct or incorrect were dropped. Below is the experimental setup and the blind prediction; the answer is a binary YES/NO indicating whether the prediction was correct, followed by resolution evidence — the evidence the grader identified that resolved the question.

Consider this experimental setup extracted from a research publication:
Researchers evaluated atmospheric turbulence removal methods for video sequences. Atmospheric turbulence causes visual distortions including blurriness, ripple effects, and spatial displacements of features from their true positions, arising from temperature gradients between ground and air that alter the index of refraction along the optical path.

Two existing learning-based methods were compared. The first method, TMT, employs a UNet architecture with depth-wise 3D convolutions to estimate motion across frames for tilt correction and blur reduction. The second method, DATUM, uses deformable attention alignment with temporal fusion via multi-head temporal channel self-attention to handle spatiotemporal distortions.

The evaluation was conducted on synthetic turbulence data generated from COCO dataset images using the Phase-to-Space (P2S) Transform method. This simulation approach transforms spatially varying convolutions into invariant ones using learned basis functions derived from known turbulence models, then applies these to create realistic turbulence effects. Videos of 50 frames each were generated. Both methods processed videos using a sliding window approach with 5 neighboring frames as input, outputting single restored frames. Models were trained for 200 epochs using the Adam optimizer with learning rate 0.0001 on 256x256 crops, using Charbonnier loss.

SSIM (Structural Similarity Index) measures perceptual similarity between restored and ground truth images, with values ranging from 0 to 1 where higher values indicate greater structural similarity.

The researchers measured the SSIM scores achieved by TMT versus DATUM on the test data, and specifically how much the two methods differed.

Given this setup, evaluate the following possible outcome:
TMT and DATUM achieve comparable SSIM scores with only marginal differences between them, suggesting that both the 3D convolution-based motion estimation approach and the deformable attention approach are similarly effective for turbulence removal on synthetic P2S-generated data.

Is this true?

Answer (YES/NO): YES